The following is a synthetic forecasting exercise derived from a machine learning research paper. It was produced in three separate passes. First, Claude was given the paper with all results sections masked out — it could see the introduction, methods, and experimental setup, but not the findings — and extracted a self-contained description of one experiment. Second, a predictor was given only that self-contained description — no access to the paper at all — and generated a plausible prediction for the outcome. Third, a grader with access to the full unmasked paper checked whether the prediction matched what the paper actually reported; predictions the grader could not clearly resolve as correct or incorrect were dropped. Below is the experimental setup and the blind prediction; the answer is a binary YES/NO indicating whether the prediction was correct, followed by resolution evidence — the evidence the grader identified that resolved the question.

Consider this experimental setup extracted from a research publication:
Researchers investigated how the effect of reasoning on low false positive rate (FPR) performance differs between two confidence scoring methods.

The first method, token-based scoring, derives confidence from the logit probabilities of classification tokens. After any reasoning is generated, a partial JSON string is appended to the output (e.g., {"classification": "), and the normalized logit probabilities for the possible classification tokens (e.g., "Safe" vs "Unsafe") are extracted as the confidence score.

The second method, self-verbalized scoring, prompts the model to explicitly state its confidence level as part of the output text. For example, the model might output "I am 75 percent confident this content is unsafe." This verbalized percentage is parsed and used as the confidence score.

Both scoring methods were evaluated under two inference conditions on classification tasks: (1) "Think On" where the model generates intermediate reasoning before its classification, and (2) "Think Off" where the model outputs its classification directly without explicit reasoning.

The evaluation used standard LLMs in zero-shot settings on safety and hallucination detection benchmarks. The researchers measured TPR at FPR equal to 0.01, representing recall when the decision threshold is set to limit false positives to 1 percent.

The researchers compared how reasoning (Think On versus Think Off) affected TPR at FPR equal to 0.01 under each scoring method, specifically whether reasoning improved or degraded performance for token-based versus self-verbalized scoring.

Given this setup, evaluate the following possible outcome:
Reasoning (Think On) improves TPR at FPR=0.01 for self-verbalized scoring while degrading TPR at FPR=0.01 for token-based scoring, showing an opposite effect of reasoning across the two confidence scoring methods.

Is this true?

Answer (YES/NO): YES